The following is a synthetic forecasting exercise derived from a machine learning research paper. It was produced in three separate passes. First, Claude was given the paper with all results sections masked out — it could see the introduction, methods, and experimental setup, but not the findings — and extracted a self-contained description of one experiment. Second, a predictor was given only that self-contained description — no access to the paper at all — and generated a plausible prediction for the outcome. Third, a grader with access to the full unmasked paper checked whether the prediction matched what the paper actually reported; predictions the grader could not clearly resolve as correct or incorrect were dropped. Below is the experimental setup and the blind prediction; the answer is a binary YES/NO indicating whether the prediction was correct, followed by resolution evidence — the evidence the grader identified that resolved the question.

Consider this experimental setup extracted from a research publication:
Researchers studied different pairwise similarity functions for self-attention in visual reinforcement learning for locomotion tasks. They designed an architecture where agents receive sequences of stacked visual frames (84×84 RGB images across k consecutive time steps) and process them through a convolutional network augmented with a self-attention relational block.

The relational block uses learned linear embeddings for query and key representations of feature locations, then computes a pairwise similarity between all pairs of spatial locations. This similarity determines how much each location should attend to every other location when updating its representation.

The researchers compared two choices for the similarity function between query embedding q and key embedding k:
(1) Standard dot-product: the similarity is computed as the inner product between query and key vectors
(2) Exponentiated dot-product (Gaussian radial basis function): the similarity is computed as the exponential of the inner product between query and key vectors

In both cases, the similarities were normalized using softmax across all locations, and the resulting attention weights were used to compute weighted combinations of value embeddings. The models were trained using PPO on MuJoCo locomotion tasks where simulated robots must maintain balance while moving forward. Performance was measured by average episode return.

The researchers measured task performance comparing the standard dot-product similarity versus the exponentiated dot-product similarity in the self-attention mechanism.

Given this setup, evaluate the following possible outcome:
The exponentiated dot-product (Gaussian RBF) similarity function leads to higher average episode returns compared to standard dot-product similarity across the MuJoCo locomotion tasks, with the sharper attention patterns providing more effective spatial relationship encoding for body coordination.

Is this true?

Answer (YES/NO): YES